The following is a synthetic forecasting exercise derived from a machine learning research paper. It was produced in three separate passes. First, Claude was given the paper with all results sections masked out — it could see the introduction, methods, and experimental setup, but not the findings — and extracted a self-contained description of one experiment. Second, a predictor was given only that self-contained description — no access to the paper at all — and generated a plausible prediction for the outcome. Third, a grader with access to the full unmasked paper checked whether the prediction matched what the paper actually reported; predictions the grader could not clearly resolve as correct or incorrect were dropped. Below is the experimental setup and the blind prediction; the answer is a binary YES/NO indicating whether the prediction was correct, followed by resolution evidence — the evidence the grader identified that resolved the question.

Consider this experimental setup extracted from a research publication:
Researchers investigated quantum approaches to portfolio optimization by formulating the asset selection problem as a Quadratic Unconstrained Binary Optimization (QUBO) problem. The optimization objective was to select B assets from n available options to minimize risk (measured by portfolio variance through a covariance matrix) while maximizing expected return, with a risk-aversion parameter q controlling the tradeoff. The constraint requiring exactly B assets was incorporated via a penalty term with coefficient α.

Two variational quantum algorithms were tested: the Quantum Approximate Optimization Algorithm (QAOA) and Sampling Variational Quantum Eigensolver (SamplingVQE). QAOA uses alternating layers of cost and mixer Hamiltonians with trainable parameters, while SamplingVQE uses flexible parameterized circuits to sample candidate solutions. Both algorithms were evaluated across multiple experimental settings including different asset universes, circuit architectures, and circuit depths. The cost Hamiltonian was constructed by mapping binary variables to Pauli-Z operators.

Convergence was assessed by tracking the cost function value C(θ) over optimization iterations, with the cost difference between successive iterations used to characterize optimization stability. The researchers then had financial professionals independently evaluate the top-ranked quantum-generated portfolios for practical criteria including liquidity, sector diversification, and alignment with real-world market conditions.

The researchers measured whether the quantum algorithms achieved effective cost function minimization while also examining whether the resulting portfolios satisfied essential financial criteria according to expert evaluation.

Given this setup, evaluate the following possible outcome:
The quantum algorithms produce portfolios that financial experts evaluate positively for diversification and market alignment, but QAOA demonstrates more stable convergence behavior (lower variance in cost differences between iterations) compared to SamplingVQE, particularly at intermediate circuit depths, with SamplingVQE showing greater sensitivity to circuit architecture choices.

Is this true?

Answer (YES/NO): NO